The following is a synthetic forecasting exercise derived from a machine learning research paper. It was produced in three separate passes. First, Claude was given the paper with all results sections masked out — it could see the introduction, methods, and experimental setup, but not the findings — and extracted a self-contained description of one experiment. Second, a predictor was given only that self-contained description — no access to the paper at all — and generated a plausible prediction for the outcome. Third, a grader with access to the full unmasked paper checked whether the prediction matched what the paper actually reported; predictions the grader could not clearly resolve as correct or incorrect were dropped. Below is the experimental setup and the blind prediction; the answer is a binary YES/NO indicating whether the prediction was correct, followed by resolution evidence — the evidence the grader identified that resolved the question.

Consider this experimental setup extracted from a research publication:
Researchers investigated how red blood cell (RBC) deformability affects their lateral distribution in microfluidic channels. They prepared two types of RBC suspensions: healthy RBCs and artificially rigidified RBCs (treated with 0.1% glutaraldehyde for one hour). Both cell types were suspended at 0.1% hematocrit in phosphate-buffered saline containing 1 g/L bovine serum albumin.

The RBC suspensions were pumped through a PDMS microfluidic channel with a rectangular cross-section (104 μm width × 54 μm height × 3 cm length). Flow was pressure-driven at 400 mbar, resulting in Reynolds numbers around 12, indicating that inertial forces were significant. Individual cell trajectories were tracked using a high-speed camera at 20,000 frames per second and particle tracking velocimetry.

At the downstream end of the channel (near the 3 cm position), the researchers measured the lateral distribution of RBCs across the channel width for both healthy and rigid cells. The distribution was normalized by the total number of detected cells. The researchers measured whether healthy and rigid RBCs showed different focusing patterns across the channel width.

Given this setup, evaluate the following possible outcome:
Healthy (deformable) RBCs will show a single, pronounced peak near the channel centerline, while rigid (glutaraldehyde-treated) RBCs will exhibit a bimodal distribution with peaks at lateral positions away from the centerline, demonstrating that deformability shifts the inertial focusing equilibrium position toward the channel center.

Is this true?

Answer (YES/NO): NO